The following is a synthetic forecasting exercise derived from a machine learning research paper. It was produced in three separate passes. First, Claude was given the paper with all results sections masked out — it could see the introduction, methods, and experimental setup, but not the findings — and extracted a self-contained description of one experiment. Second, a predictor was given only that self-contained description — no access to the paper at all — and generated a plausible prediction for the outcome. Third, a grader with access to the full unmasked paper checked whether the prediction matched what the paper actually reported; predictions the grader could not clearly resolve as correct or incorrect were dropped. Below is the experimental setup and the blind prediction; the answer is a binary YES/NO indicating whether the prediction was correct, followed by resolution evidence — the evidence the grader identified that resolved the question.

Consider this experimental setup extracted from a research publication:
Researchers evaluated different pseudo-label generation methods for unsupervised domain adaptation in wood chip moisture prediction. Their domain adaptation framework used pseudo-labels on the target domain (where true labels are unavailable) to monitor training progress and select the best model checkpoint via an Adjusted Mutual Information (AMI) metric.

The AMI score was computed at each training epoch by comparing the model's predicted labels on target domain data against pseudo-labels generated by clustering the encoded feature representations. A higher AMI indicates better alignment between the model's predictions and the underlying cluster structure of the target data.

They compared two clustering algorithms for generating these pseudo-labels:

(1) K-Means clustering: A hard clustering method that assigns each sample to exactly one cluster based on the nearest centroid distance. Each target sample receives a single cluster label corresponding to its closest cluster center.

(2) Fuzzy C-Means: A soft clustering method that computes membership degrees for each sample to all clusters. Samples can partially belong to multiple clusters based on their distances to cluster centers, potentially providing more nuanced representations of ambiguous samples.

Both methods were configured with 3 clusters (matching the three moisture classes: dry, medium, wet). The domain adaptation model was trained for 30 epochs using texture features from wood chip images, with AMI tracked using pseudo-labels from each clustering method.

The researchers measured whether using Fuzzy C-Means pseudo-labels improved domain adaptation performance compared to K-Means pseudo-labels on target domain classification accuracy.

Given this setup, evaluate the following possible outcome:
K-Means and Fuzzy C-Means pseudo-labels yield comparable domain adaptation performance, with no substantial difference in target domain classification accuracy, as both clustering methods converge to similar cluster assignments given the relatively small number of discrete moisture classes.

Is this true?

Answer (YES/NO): YES